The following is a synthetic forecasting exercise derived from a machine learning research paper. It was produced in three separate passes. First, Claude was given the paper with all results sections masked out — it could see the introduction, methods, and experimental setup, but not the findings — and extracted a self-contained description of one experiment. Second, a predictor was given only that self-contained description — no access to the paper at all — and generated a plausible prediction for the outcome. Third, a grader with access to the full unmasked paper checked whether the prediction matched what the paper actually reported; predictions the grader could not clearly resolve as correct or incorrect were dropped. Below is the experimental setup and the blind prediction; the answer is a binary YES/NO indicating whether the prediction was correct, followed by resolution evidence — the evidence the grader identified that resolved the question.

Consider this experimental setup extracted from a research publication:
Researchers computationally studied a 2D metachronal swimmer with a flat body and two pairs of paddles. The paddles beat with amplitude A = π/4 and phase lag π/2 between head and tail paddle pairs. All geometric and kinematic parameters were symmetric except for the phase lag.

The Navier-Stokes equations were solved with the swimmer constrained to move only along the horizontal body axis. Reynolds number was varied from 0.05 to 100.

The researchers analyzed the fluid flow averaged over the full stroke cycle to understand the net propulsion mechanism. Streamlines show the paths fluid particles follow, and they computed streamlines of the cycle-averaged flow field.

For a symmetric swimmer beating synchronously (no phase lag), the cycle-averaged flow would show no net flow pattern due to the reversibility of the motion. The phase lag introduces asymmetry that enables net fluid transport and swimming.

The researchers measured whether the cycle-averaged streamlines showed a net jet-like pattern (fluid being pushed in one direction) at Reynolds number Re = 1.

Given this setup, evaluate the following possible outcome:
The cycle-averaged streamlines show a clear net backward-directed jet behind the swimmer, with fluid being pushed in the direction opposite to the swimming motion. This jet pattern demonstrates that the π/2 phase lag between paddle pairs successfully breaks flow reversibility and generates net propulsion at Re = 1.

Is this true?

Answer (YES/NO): NO